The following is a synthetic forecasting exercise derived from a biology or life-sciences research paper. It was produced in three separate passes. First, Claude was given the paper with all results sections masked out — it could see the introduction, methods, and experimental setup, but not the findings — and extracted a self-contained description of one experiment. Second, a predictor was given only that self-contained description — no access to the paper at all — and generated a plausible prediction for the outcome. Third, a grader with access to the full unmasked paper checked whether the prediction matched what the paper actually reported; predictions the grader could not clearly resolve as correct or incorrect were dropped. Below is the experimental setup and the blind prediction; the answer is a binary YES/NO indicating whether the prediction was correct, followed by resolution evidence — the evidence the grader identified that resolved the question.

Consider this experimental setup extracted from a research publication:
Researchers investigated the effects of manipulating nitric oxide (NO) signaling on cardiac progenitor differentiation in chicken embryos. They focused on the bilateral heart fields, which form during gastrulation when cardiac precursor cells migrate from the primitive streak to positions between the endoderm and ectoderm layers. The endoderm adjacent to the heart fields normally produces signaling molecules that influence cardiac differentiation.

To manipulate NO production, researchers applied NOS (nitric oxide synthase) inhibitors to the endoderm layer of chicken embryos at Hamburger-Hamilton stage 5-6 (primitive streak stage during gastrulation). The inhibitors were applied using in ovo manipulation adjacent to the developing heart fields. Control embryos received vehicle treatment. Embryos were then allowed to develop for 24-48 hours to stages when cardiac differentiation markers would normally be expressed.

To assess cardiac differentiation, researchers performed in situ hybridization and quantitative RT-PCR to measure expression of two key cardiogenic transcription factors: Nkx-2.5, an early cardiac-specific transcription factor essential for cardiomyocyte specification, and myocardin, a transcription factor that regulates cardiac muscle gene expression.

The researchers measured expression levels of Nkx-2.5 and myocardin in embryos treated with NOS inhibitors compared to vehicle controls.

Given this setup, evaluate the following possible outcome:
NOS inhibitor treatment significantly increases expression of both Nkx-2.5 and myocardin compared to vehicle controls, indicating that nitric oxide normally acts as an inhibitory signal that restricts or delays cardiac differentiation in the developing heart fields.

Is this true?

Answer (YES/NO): NO